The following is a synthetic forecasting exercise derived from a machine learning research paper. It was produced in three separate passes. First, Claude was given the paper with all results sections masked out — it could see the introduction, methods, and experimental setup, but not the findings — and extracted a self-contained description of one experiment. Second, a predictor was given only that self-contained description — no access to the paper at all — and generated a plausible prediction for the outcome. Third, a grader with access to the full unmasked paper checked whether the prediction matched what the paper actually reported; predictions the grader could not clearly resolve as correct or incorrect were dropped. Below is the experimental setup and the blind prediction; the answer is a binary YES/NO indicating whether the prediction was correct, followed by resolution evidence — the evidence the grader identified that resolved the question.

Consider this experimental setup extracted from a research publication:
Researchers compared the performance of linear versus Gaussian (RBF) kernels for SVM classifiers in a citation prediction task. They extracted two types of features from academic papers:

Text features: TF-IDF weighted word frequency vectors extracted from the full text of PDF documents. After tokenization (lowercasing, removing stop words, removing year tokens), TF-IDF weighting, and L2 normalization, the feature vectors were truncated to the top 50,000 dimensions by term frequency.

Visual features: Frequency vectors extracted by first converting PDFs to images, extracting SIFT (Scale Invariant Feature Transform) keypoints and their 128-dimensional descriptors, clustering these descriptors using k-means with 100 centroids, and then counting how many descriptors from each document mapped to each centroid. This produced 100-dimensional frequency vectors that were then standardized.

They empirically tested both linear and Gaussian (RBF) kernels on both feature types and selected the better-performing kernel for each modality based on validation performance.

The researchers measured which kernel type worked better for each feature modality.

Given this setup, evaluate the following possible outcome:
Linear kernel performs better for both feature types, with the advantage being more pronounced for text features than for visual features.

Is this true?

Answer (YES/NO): NO